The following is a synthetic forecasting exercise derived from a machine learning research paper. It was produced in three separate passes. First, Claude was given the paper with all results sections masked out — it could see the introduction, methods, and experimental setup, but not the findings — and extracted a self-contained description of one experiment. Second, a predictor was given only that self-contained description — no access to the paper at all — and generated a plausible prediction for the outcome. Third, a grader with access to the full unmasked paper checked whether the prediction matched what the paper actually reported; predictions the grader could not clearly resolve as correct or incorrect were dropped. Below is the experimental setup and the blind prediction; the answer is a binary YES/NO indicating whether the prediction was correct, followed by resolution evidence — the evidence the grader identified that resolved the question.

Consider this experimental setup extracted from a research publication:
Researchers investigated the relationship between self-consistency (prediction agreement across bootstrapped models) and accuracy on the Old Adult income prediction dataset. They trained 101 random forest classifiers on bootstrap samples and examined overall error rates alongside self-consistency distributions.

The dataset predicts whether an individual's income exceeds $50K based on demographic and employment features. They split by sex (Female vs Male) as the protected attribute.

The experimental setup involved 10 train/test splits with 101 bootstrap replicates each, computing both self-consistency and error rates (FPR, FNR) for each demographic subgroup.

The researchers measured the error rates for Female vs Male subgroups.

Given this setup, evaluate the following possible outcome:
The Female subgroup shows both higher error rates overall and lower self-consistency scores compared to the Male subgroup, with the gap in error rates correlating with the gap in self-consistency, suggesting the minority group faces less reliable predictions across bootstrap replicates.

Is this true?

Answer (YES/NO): NO